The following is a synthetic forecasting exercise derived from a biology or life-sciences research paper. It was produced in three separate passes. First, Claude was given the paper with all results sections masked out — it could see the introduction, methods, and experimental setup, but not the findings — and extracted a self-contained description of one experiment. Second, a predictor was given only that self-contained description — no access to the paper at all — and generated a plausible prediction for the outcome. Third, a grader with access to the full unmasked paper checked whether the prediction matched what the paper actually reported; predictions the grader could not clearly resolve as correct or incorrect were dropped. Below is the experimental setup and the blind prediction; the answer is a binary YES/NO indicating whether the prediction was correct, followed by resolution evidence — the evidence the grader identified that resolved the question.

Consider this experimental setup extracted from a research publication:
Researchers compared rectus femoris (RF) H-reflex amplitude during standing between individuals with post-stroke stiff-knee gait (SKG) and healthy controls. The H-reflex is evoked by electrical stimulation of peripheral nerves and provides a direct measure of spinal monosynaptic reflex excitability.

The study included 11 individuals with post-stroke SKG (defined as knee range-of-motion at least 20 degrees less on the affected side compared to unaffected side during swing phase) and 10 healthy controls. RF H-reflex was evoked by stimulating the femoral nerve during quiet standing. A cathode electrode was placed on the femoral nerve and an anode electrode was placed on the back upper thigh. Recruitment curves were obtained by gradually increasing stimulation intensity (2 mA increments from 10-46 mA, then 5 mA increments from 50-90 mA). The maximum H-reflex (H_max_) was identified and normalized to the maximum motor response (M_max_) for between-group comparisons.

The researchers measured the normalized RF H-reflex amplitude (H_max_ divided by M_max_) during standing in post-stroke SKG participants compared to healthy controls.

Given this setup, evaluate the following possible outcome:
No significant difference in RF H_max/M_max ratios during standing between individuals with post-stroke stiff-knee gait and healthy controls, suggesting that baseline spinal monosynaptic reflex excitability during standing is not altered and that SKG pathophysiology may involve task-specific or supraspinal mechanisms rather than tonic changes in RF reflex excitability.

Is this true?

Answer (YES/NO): NO